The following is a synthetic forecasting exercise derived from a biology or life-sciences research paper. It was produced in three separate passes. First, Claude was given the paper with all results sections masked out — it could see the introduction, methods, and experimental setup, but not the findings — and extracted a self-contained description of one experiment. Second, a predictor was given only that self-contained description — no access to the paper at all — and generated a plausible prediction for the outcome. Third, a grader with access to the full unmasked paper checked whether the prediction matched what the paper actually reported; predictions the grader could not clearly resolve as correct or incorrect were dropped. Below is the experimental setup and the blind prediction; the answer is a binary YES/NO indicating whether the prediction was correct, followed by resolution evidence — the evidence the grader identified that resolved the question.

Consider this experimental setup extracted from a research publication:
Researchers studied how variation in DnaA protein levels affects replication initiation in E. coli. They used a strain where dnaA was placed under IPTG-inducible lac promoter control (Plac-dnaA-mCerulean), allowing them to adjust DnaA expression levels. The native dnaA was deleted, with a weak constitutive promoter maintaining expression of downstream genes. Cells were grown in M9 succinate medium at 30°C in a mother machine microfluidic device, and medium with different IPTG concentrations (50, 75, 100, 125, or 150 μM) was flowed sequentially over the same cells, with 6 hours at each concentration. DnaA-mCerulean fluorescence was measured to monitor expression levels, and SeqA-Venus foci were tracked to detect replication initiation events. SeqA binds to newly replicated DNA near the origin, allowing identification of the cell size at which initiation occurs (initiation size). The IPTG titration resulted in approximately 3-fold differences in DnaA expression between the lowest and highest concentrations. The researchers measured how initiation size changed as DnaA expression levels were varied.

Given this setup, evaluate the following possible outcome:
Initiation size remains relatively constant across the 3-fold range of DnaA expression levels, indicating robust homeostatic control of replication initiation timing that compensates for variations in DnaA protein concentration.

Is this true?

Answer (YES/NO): NO